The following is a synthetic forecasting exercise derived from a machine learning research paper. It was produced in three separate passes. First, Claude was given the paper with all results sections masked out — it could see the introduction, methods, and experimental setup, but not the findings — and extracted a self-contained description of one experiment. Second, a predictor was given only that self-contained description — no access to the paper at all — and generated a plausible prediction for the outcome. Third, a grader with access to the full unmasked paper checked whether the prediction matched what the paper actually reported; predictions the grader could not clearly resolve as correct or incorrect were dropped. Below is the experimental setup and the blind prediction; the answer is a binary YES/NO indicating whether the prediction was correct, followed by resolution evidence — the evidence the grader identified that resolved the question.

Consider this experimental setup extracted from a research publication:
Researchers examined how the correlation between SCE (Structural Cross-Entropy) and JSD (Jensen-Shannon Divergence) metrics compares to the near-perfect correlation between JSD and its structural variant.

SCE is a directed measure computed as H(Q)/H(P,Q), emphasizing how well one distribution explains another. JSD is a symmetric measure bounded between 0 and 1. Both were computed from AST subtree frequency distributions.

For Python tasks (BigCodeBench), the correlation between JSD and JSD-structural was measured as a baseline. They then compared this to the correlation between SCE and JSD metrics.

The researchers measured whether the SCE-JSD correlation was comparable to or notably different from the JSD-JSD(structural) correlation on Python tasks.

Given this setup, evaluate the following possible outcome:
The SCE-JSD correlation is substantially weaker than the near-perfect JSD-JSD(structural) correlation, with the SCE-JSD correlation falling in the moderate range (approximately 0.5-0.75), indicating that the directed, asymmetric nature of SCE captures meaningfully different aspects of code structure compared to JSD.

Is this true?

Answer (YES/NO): NO